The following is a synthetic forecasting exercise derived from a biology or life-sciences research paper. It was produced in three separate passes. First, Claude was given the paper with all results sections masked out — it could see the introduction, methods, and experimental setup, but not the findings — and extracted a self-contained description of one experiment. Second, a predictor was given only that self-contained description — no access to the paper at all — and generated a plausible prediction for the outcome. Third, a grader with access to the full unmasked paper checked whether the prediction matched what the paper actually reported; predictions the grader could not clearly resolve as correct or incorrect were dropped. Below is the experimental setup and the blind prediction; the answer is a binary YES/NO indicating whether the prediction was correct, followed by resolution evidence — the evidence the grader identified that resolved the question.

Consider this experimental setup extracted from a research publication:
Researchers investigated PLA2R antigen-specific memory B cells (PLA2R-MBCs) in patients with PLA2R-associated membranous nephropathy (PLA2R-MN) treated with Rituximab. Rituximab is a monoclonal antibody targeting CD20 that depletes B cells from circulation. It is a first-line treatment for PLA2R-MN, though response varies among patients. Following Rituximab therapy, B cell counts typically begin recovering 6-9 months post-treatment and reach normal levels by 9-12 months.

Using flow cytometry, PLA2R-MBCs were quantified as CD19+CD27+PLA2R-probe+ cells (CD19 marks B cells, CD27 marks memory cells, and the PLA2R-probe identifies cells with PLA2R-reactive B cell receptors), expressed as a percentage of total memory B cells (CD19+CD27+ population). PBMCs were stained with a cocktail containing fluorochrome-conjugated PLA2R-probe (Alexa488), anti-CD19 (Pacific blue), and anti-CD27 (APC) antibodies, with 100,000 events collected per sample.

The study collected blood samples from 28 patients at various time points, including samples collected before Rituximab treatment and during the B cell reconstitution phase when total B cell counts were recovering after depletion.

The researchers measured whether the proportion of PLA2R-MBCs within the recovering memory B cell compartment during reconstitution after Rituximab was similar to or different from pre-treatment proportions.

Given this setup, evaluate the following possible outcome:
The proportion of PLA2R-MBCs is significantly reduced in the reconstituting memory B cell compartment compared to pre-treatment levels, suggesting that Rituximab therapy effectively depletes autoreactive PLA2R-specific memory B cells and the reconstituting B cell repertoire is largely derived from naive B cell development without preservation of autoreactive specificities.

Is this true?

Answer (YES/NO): NO